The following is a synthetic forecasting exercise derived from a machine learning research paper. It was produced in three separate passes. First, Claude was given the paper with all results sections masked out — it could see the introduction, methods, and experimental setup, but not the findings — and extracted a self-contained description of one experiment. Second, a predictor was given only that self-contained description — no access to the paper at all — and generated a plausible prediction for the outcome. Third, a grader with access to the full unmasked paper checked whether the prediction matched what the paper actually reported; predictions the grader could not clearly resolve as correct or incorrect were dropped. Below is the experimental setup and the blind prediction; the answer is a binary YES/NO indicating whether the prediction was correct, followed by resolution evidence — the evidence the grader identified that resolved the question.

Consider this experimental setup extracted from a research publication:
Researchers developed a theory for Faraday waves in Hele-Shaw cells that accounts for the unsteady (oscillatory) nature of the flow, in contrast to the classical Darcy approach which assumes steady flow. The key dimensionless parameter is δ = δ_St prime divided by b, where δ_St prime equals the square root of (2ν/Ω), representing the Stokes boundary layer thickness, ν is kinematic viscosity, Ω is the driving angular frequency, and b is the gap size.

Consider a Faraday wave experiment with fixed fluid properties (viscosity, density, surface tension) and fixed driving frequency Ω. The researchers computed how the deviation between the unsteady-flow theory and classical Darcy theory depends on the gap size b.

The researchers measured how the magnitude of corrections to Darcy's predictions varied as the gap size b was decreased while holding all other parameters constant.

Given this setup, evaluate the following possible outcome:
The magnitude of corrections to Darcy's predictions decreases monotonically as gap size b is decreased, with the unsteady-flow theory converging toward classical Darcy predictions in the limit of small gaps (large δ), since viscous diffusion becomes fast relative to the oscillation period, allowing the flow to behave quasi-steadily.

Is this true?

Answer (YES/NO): YES